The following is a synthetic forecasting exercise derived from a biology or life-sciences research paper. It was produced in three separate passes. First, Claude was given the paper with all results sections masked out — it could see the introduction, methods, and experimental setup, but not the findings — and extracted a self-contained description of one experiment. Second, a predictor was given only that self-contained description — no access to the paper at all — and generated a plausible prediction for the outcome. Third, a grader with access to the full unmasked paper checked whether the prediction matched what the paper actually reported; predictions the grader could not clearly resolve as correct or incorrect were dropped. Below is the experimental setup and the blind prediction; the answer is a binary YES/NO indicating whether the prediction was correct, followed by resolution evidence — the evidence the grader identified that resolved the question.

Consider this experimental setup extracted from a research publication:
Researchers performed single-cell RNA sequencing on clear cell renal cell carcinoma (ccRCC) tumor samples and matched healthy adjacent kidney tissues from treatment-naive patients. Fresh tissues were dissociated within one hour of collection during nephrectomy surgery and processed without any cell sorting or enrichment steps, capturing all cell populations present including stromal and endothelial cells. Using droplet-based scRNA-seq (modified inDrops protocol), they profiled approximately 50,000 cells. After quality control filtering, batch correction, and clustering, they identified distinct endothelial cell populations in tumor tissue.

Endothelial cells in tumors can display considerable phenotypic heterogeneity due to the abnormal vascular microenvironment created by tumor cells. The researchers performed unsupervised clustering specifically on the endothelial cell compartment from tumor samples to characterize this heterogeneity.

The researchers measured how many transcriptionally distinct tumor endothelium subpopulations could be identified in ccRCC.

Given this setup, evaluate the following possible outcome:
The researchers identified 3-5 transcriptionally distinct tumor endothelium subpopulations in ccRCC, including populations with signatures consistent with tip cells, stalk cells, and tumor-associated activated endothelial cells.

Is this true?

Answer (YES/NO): NO